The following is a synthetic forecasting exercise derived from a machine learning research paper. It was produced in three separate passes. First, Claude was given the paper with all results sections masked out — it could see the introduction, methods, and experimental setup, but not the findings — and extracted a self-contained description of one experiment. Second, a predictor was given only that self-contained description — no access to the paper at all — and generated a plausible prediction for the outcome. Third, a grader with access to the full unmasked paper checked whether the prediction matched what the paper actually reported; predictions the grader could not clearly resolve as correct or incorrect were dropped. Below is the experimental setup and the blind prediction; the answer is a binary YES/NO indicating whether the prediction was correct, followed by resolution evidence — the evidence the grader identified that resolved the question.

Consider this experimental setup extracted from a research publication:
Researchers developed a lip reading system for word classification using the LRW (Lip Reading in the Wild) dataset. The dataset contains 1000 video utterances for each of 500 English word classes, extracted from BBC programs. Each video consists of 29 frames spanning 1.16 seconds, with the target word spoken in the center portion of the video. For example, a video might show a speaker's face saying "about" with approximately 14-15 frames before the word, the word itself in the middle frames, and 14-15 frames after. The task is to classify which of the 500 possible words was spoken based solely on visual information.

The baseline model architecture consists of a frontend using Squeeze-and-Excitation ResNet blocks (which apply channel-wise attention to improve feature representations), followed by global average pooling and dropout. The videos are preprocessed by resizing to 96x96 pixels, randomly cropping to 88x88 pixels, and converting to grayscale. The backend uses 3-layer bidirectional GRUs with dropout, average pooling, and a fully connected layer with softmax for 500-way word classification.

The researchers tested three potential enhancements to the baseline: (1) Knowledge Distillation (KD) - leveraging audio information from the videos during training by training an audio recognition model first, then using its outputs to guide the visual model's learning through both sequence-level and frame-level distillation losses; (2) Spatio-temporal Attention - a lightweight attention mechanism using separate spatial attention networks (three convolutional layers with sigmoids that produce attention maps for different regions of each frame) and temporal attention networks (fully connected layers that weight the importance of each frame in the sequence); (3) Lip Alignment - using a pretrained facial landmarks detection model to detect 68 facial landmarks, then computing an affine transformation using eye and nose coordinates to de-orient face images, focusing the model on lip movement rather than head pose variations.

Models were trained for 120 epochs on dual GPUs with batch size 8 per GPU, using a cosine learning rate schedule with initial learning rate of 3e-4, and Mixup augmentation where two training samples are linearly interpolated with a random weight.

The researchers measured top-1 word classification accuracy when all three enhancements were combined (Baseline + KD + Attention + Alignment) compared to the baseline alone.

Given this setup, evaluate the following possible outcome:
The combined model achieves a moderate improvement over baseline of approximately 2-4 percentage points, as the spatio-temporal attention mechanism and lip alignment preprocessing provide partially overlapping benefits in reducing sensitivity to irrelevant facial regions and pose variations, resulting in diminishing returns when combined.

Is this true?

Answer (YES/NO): NO